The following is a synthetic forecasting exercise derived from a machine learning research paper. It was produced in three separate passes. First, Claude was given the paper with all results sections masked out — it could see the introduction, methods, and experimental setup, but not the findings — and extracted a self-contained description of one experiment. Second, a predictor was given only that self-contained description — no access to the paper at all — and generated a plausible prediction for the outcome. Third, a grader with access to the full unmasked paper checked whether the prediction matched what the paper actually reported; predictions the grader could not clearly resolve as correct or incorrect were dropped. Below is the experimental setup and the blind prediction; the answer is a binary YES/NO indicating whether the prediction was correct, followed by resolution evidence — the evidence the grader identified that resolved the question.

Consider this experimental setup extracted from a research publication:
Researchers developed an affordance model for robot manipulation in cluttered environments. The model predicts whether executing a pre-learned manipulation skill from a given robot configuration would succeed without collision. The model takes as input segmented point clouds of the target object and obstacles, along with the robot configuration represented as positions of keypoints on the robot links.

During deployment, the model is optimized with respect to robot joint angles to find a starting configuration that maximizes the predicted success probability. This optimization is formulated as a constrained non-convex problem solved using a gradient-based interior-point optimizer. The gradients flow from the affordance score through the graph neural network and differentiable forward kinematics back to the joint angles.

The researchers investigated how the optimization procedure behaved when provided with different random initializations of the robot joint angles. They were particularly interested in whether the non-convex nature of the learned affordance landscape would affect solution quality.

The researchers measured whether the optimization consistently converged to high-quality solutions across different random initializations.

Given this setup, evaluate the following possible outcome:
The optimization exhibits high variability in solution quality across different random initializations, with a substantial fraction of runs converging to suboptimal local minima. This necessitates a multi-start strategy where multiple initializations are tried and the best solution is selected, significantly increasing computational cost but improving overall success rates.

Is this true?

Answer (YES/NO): NO